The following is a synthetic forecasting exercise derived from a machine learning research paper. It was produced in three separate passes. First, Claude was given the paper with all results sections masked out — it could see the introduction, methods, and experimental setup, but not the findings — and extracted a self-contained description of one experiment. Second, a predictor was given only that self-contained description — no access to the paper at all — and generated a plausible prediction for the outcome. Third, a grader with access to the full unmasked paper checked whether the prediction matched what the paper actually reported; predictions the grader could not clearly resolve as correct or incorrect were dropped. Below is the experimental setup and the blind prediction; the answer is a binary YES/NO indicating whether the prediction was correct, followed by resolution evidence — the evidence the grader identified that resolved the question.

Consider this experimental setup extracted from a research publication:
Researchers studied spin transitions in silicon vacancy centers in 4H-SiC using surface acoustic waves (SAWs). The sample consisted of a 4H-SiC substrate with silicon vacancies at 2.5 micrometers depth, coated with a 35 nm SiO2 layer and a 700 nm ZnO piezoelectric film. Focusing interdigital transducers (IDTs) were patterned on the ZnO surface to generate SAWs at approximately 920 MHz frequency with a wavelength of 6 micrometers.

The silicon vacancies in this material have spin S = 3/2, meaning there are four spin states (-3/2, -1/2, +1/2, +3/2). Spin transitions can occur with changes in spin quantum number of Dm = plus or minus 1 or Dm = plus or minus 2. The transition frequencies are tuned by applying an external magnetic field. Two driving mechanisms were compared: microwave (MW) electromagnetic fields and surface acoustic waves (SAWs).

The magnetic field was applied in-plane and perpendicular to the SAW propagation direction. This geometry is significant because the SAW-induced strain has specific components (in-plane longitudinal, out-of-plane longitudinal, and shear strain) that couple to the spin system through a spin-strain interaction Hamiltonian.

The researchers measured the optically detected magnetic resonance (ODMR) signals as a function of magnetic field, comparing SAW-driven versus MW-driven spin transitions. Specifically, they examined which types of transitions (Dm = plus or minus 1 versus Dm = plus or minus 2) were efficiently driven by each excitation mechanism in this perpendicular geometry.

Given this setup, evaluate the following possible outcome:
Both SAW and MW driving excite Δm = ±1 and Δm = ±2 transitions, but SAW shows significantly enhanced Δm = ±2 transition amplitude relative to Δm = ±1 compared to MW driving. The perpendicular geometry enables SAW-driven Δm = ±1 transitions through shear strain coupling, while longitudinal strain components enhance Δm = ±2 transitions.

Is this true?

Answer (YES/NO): NO